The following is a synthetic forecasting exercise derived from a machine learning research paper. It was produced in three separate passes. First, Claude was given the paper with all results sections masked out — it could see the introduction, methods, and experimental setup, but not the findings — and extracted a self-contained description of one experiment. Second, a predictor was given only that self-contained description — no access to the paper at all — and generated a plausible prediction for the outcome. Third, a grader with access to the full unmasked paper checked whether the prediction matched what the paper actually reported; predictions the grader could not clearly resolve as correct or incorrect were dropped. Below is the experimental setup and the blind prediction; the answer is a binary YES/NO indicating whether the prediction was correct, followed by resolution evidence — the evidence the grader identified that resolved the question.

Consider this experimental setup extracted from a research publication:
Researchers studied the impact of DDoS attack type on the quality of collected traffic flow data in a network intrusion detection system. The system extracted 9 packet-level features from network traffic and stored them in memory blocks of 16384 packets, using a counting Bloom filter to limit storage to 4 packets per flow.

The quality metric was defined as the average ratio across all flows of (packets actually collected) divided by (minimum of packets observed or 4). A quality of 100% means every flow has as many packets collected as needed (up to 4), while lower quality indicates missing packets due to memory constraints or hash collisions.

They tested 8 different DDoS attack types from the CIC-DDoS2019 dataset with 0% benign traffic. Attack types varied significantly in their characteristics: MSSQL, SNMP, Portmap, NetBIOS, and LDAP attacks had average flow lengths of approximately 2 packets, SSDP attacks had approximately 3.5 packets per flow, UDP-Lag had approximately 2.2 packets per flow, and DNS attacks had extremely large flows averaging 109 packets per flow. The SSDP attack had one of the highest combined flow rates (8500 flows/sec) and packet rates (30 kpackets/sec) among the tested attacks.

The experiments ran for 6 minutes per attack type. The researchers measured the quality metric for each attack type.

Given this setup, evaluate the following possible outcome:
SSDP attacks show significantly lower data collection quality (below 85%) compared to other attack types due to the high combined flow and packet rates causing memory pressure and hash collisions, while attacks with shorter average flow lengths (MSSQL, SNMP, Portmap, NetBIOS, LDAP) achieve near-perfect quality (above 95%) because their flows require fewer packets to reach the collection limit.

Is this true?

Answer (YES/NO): NO